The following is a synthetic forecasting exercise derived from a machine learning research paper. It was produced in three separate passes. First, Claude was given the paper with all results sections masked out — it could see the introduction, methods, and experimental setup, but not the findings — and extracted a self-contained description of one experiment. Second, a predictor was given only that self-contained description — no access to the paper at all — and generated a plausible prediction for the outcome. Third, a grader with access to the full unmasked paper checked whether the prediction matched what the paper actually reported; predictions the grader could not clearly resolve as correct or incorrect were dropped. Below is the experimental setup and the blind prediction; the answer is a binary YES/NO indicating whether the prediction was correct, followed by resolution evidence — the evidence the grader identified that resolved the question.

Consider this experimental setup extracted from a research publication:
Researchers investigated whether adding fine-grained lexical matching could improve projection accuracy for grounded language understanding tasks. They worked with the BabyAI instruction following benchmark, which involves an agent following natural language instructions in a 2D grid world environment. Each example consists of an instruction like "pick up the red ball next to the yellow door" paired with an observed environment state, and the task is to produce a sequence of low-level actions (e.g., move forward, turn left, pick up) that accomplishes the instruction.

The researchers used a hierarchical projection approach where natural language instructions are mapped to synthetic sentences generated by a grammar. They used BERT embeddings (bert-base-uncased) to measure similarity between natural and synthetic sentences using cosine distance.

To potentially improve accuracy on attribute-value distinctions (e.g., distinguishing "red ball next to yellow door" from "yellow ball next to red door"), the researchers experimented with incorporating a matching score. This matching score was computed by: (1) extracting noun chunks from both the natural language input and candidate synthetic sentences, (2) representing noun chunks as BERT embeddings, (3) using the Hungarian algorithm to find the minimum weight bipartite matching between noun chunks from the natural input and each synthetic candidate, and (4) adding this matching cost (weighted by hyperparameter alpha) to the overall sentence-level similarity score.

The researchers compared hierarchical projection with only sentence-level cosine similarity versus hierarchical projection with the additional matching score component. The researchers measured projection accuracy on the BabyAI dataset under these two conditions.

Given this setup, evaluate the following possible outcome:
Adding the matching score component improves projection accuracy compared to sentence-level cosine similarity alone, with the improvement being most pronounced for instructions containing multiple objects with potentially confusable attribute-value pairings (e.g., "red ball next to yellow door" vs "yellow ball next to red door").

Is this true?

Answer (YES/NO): NO